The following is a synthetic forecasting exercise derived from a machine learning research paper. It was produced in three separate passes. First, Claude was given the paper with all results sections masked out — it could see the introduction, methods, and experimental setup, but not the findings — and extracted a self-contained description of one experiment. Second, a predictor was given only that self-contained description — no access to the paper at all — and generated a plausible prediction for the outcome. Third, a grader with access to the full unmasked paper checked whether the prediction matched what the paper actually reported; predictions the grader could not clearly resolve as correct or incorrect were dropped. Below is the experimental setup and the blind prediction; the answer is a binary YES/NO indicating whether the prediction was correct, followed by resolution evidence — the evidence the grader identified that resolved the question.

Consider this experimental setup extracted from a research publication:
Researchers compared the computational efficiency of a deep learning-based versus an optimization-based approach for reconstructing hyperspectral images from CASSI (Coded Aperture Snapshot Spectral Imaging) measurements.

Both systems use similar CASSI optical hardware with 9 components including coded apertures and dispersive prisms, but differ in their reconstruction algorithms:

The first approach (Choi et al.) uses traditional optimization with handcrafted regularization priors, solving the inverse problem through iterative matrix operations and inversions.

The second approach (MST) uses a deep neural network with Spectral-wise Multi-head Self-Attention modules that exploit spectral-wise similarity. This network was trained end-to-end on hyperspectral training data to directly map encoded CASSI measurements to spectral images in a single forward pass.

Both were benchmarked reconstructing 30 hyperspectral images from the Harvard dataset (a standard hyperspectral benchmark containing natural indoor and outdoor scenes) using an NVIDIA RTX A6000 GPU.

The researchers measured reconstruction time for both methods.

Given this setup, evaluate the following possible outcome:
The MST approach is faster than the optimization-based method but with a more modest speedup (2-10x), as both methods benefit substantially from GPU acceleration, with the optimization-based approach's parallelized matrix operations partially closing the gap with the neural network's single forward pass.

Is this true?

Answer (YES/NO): NO